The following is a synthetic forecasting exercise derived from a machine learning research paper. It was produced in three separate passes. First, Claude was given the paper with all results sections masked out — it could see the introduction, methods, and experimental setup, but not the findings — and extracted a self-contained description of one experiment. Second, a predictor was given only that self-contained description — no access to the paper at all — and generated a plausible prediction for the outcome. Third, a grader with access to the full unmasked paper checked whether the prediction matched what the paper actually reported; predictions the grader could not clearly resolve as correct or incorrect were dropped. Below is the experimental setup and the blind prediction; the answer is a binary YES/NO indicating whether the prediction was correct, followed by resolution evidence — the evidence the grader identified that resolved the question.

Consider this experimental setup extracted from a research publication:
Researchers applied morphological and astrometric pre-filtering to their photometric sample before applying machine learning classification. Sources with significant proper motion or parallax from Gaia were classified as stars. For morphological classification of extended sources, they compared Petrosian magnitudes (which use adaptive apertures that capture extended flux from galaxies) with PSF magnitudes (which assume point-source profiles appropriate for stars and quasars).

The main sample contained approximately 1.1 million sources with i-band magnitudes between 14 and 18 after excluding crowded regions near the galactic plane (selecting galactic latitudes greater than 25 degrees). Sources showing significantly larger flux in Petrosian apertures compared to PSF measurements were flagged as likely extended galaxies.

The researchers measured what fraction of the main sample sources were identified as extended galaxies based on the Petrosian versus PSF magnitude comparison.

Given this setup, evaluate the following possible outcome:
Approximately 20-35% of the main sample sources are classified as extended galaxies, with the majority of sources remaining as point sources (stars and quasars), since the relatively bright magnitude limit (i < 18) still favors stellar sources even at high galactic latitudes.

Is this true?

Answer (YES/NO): NO